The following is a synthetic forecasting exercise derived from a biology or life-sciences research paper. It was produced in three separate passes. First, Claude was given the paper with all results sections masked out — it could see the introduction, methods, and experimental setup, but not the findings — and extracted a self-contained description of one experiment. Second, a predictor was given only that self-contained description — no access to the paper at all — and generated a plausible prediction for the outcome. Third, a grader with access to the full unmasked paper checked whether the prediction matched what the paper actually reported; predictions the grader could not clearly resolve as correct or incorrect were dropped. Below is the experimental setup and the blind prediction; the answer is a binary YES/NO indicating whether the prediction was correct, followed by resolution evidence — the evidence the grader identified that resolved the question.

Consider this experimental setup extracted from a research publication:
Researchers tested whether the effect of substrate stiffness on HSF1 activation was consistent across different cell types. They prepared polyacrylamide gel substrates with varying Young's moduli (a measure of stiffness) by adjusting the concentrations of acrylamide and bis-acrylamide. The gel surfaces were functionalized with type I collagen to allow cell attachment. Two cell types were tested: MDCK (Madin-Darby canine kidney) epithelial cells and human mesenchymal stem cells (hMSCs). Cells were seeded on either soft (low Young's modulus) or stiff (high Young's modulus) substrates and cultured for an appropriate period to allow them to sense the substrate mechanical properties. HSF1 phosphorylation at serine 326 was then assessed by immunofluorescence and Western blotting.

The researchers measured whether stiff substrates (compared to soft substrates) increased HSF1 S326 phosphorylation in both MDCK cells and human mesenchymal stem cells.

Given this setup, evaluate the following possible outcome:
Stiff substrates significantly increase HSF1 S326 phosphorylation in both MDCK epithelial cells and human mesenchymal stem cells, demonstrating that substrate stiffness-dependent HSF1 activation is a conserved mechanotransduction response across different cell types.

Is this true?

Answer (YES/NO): YES